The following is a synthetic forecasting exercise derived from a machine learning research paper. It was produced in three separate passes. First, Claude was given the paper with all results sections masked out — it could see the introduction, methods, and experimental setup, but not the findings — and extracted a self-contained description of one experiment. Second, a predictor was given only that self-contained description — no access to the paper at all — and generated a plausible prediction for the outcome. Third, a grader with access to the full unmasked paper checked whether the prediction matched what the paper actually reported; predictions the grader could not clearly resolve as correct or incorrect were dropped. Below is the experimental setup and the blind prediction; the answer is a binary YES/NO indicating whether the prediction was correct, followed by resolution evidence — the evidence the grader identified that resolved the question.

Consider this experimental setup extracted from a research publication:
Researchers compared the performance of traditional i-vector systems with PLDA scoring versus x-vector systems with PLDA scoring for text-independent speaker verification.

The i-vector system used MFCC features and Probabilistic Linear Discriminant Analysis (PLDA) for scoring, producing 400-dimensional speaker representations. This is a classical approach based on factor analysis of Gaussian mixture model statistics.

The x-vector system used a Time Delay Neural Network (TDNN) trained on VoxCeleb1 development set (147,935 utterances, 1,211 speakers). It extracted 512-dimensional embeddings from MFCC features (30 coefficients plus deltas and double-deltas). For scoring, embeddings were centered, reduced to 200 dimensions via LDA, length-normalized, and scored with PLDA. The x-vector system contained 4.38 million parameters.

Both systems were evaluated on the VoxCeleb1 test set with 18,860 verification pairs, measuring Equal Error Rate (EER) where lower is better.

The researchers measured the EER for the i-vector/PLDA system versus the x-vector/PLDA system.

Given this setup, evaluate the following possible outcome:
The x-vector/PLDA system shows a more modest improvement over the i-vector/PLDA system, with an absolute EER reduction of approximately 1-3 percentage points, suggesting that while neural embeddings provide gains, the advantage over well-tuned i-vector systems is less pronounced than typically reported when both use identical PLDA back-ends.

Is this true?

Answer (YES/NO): YES